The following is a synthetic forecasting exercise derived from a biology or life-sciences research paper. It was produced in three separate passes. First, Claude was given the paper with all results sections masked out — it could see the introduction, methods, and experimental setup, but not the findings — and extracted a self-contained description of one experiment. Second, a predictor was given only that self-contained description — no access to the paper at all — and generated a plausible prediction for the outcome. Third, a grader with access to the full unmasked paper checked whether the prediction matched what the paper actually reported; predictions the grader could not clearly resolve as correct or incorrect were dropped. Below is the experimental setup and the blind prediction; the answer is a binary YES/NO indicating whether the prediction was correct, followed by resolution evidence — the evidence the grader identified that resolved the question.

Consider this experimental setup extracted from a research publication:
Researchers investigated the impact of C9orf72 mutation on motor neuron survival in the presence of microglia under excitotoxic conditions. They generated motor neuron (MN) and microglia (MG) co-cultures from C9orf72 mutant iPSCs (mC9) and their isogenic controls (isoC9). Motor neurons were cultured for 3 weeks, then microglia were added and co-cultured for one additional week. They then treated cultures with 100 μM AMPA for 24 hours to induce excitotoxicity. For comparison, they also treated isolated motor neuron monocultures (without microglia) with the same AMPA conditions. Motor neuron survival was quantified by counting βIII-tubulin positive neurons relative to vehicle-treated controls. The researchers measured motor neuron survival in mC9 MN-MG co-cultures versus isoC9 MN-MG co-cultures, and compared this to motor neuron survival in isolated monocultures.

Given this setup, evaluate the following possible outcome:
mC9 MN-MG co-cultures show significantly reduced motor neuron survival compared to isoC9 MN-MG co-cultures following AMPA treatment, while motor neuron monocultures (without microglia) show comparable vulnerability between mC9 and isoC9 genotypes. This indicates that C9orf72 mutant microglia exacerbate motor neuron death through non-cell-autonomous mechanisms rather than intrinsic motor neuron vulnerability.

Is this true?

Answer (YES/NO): NO